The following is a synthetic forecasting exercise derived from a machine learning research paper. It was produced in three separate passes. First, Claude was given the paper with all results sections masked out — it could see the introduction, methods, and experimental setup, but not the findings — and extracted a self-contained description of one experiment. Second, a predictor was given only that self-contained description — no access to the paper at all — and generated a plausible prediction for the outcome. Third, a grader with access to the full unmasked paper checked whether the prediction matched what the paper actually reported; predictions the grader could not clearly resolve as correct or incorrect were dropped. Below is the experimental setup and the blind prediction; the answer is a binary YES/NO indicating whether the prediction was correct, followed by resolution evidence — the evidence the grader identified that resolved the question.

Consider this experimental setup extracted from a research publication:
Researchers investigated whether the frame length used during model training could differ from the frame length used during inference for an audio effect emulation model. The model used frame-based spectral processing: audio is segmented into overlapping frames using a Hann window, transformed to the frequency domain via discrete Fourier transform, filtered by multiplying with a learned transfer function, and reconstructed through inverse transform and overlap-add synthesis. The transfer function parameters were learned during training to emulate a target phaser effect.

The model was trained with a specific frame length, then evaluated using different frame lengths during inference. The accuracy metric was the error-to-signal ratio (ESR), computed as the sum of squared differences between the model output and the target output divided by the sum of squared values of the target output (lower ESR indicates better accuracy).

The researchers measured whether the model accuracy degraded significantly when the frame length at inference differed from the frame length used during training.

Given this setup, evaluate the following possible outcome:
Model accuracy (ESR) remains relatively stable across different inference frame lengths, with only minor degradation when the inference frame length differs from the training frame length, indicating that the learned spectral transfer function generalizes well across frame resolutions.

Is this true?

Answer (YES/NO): YES